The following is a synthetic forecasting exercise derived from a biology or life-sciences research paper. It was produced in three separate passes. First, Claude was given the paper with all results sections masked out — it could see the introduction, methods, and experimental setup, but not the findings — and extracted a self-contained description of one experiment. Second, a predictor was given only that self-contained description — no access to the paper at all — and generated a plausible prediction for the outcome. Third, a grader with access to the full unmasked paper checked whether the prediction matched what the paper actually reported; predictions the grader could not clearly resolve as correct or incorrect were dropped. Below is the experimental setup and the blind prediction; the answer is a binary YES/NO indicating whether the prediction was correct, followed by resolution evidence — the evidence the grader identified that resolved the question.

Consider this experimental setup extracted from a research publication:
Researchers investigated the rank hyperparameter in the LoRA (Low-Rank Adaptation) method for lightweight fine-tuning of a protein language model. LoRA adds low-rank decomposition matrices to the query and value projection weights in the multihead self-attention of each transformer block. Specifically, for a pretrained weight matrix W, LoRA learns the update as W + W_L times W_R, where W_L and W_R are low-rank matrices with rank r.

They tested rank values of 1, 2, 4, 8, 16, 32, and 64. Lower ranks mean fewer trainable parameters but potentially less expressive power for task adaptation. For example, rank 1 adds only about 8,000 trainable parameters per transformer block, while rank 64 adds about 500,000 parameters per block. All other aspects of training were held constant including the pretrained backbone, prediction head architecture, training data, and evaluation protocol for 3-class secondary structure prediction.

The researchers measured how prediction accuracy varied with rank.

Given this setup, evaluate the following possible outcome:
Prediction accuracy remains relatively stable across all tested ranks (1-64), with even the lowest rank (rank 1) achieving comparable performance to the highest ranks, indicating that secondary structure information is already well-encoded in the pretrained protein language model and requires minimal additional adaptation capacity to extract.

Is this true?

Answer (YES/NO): NO